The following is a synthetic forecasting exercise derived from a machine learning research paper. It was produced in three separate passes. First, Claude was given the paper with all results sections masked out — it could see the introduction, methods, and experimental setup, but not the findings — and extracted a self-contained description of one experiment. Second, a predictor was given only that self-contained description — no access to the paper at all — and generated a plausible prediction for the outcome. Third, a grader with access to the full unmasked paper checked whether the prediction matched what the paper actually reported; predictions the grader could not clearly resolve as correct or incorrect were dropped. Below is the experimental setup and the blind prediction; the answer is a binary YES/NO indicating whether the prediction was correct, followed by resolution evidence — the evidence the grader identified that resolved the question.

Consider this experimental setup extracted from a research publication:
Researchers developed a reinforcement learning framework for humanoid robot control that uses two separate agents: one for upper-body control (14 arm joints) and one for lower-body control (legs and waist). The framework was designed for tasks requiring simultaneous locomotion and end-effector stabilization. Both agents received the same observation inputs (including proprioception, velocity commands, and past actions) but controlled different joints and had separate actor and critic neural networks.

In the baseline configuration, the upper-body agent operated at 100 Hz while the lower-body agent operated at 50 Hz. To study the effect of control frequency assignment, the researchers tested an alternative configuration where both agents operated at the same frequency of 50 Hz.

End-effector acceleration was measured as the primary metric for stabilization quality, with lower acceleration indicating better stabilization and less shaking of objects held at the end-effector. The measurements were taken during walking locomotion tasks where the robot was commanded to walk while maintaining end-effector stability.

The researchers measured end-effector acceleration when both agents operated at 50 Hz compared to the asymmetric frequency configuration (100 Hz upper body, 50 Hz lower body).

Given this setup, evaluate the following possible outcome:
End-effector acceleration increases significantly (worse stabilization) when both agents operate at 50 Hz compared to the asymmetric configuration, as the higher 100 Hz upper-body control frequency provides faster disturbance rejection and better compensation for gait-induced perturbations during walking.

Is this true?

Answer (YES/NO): YES